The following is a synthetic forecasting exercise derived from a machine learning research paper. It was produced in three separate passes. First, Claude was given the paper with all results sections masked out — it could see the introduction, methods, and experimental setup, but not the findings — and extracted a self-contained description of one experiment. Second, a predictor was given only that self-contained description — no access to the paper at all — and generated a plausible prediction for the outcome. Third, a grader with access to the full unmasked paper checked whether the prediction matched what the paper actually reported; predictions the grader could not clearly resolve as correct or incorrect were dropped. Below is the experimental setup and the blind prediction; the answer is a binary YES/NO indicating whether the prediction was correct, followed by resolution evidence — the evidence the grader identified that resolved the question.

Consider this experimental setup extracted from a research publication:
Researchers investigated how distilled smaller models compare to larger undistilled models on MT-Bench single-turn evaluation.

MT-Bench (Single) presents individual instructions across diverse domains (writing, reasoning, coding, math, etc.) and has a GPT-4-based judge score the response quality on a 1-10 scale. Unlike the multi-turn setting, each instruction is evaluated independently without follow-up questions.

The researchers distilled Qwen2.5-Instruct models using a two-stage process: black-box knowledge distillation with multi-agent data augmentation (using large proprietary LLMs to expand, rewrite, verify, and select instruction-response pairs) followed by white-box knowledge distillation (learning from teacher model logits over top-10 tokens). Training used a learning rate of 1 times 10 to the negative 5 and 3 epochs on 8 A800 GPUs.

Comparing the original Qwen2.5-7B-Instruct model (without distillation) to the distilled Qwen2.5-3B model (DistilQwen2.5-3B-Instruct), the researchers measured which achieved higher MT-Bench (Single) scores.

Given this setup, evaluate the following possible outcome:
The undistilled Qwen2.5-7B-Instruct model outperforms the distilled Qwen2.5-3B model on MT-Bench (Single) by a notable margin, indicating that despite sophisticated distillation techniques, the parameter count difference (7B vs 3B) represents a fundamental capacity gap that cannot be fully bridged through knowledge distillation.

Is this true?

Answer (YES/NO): NO